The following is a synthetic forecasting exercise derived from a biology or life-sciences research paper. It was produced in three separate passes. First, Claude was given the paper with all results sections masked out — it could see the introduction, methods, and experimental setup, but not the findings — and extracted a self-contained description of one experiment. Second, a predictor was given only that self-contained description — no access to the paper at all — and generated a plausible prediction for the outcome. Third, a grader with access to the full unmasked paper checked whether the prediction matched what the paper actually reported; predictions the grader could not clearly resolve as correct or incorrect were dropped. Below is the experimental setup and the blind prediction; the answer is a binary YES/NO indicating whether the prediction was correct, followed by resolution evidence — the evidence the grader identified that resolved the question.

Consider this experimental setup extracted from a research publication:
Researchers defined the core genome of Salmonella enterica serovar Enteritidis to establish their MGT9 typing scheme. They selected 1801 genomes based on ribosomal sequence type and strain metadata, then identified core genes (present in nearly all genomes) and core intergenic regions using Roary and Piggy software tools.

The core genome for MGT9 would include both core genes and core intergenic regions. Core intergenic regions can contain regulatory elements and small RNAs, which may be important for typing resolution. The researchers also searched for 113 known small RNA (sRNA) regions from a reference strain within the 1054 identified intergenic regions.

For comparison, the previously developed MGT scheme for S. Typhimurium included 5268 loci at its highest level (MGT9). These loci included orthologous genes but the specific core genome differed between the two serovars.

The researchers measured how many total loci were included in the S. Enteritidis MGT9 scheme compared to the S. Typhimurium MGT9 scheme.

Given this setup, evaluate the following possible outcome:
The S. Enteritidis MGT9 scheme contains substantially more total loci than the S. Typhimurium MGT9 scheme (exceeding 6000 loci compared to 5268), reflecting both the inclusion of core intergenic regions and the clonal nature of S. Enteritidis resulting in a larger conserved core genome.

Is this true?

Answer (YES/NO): NO